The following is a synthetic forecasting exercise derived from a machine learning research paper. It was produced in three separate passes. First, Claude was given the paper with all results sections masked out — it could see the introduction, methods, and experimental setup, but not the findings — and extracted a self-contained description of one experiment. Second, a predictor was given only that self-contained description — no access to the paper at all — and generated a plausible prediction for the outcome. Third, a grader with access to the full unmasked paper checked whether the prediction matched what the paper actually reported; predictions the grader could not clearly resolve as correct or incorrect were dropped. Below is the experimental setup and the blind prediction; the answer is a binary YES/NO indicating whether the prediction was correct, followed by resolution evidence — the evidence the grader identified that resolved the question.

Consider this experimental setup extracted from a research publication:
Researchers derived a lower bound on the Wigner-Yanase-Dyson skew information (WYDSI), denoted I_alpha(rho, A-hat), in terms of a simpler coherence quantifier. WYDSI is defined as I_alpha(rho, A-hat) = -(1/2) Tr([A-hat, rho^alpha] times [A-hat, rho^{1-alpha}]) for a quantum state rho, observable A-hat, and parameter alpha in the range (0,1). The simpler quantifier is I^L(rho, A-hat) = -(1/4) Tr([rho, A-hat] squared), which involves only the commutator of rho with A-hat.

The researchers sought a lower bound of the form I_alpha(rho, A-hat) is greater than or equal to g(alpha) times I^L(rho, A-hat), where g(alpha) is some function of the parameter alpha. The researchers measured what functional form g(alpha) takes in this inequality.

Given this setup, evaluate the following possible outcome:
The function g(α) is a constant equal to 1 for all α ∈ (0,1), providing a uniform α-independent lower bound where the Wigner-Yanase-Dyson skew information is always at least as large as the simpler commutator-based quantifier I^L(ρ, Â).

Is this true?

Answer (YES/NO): NO